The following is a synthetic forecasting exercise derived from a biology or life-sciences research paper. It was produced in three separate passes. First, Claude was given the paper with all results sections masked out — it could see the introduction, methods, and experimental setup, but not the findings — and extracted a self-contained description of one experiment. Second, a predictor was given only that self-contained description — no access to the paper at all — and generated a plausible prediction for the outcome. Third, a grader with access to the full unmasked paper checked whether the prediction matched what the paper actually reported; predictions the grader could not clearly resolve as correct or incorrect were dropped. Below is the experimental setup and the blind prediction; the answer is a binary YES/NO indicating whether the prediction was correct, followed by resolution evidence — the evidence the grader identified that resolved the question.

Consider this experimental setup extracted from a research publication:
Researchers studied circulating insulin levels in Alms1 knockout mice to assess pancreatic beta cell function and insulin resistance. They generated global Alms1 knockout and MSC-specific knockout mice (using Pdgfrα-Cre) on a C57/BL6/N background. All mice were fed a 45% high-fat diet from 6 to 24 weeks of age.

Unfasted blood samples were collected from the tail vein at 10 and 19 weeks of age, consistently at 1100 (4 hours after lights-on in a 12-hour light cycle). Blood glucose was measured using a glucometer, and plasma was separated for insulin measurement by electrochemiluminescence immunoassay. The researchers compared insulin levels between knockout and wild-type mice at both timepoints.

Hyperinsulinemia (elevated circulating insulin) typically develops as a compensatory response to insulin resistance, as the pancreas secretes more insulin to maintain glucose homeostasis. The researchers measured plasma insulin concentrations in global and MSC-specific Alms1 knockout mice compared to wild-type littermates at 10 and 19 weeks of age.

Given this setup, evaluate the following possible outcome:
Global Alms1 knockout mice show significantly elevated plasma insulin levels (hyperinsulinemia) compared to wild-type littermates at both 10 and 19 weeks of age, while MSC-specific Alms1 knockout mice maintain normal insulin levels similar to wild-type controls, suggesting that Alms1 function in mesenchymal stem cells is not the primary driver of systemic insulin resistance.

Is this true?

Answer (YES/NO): NO